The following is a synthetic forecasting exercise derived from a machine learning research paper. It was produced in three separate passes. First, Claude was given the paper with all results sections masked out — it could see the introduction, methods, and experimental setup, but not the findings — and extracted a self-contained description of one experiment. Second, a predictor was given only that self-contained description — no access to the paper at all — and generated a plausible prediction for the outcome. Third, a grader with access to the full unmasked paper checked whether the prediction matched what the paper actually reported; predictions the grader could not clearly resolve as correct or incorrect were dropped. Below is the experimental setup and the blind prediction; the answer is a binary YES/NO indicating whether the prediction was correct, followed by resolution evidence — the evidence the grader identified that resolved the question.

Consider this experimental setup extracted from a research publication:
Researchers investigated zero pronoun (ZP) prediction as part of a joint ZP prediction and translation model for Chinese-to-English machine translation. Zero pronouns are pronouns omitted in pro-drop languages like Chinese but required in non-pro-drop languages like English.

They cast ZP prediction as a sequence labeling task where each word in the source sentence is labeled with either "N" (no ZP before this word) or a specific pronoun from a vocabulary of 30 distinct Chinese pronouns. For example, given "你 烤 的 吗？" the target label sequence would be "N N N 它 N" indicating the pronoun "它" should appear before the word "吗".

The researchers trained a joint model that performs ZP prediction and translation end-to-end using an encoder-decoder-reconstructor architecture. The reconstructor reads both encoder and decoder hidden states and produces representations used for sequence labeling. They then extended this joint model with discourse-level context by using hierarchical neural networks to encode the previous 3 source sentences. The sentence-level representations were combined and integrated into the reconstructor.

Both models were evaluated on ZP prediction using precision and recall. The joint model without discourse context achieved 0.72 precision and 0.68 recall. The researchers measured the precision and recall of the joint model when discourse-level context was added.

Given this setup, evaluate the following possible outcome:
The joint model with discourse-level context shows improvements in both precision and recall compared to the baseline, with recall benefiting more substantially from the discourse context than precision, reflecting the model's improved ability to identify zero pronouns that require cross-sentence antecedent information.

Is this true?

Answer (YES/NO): YES